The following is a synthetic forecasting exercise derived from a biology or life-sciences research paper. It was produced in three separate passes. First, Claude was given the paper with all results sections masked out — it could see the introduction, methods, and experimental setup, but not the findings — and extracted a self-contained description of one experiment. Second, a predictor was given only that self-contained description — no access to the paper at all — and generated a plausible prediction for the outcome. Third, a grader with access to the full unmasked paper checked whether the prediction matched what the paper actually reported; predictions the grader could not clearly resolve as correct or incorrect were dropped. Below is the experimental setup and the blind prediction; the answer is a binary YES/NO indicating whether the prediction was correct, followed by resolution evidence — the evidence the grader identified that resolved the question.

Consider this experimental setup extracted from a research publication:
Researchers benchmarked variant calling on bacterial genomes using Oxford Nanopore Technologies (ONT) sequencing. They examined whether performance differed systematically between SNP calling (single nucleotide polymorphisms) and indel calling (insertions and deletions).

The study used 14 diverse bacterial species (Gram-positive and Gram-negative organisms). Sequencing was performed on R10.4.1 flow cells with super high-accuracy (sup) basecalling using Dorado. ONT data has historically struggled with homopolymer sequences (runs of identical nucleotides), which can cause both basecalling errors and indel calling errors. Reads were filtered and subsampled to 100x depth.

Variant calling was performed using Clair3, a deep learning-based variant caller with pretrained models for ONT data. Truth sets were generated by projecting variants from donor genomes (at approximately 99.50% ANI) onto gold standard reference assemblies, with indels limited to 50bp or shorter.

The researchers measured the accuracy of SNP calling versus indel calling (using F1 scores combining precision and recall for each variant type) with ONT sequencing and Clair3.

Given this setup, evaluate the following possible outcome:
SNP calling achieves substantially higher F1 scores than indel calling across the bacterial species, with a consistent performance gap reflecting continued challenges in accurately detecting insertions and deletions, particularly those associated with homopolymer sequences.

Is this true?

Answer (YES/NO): NO